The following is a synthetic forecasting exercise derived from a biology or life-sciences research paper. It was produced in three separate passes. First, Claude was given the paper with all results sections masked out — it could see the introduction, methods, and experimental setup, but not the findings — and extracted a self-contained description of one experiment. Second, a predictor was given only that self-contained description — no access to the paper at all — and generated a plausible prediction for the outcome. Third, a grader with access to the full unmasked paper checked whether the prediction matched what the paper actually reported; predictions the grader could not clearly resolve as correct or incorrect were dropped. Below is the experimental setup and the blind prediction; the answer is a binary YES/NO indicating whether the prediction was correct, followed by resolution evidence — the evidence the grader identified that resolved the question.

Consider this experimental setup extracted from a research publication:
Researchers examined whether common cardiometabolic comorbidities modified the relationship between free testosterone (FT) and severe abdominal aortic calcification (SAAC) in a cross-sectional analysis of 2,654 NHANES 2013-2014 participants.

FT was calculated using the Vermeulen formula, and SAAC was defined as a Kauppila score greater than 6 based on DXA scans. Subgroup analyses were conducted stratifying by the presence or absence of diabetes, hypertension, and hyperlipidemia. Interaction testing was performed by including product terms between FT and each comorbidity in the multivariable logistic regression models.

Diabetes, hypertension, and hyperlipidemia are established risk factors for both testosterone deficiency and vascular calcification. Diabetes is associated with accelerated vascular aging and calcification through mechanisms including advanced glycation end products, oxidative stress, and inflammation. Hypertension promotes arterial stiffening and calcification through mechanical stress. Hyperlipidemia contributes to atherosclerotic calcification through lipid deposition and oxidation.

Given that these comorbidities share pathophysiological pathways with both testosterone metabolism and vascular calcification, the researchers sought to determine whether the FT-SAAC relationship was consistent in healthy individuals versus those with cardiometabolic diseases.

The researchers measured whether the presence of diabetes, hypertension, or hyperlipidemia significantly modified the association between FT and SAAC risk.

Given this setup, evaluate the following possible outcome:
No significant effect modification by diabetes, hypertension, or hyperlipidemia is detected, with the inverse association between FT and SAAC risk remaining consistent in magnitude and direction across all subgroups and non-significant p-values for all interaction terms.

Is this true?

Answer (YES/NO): NO